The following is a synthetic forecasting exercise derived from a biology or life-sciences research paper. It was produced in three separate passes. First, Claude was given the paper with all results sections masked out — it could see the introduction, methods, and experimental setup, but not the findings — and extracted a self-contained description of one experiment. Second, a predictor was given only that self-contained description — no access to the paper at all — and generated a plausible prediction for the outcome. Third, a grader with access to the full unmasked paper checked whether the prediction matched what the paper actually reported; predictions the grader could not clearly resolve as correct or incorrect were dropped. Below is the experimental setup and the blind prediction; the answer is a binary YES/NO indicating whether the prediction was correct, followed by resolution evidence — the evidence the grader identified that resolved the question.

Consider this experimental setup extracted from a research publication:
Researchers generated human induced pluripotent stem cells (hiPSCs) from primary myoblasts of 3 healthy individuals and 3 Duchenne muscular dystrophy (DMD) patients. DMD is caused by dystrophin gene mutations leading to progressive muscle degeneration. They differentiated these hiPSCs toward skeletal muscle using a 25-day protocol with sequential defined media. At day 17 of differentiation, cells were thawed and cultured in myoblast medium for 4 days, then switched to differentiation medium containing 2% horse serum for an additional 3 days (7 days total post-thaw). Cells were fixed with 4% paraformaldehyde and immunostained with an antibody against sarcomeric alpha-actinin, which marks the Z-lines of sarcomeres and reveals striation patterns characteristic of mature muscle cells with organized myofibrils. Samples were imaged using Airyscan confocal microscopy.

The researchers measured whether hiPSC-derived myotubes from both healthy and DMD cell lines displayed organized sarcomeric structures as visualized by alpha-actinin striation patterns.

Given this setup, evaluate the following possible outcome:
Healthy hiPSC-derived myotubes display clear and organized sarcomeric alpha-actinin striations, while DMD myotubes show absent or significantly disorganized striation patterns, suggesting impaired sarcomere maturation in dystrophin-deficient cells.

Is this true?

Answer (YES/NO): NO